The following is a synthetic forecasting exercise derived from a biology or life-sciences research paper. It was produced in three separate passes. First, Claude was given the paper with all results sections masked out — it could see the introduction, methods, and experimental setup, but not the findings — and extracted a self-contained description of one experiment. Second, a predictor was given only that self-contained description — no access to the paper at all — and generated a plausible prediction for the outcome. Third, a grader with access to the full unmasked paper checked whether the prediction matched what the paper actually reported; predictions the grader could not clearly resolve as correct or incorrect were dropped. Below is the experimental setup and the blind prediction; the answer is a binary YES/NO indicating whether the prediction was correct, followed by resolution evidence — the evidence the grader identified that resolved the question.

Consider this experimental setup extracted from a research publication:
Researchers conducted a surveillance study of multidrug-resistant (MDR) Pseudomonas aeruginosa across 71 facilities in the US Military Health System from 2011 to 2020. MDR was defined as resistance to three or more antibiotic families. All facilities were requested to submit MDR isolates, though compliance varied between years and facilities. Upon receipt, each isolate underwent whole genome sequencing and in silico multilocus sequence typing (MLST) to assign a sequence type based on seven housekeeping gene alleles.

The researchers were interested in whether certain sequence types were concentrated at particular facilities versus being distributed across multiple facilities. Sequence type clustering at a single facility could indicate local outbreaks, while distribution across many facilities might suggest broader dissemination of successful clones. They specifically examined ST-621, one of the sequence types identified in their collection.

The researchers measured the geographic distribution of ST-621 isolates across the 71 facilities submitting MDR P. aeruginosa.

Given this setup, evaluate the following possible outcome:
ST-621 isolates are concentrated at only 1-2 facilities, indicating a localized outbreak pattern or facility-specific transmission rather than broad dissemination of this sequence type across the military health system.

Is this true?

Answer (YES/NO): NO